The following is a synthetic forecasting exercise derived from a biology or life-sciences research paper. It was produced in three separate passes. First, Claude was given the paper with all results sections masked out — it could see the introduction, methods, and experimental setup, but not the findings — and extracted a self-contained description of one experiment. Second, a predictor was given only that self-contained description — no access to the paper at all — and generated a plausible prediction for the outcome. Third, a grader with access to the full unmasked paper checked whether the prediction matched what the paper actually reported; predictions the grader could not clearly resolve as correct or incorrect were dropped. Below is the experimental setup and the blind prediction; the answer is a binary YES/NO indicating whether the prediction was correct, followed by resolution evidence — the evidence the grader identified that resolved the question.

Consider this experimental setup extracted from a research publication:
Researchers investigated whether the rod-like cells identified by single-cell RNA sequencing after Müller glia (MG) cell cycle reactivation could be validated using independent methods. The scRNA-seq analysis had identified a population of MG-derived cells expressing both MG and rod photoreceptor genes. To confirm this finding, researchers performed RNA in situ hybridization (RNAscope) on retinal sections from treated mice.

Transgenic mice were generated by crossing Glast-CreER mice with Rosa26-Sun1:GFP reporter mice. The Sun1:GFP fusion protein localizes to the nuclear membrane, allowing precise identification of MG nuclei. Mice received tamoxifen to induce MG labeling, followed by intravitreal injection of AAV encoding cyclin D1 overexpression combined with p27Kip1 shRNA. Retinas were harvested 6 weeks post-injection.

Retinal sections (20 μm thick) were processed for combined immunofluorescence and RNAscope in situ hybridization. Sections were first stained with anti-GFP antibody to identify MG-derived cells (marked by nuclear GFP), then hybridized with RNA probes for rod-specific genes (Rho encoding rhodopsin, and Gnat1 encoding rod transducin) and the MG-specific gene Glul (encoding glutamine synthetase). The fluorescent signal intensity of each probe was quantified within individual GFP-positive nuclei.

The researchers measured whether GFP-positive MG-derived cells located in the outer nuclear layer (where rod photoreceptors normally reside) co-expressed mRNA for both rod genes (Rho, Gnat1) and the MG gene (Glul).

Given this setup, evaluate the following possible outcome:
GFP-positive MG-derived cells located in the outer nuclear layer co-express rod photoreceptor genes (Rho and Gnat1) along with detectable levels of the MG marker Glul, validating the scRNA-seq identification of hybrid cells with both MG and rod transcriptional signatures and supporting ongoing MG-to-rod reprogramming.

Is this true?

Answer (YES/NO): NO